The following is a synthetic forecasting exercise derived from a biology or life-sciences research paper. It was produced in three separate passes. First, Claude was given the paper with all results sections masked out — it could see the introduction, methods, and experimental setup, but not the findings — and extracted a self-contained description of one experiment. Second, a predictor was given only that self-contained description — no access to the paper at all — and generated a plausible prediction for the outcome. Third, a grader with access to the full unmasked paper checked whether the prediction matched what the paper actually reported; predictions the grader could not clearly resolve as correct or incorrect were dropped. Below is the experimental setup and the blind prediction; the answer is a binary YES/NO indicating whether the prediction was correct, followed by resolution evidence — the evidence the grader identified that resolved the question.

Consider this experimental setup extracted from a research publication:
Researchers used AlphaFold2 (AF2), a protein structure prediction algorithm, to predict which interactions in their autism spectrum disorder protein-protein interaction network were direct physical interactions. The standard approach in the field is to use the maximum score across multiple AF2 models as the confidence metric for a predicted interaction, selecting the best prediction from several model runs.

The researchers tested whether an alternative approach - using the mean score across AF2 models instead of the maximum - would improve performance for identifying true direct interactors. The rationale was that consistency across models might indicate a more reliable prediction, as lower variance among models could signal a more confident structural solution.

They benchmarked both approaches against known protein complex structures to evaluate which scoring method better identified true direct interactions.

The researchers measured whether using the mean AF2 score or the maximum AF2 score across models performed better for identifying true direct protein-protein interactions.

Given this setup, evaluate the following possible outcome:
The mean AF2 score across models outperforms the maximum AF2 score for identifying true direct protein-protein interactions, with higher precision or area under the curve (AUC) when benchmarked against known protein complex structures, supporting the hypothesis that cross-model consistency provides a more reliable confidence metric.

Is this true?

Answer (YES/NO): YES